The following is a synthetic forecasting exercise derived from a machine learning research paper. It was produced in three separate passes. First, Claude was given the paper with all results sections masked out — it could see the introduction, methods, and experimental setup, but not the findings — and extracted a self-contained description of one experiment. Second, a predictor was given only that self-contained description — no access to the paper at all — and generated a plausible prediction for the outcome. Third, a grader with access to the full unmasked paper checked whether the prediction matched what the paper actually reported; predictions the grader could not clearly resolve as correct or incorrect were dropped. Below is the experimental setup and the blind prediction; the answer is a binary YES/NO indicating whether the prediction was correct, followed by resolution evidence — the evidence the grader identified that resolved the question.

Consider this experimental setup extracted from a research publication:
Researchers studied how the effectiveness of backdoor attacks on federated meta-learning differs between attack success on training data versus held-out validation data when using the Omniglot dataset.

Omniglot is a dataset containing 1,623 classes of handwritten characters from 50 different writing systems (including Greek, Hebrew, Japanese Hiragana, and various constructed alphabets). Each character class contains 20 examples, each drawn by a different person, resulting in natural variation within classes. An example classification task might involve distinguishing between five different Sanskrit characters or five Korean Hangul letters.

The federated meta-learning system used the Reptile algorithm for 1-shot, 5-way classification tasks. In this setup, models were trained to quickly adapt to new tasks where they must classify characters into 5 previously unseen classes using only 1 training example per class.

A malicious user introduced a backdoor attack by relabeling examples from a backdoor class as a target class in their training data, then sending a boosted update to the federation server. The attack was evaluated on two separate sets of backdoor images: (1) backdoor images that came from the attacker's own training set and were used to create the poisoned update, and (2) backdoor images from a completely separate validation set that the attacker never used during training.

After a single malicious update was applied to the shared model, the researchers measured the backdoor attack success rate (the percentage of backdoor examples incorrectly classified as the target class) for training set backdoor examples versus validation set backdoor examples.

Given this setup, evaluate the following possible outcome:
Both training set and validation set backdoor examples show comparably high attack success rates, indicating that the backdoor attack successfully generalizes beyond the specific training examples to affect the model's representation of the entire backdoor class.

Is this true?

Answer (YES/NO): YES